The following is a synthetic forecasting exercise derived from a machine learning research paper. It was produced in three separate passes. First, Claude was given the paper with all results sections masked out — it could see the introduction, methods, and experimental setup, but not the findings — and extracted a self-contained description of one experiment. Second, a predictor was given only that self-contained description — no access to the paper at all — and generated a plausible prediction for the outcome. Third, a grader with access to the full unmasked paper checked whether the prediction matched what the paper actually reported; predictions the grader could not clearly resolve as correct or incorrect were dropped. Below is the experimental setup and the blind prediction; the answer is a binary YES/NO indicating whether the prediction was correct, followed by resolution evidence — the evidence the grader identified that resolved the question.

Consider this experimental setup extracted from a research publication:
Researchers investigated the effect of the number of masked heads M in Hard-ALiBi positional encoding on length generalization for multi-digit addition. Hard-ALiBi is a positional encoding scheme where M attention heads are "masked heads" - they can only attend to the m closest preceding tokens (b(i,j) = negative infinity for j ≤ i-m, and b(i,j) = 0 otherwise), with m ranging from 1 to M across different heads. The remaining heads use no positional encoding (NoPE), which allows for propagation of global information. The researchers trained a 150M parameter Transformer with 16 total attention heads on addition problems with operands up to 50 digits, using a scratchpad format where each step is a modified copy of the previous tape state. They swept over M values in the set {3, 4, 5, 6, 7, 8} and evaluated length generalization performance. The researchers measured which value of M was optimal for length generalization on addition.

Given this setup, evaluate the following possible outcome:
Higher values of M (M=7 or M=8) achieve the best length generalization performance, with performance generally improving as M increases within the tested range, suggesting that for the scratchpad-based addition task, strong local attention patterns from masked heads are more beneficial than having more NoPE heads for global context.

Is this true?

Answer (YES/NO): NO